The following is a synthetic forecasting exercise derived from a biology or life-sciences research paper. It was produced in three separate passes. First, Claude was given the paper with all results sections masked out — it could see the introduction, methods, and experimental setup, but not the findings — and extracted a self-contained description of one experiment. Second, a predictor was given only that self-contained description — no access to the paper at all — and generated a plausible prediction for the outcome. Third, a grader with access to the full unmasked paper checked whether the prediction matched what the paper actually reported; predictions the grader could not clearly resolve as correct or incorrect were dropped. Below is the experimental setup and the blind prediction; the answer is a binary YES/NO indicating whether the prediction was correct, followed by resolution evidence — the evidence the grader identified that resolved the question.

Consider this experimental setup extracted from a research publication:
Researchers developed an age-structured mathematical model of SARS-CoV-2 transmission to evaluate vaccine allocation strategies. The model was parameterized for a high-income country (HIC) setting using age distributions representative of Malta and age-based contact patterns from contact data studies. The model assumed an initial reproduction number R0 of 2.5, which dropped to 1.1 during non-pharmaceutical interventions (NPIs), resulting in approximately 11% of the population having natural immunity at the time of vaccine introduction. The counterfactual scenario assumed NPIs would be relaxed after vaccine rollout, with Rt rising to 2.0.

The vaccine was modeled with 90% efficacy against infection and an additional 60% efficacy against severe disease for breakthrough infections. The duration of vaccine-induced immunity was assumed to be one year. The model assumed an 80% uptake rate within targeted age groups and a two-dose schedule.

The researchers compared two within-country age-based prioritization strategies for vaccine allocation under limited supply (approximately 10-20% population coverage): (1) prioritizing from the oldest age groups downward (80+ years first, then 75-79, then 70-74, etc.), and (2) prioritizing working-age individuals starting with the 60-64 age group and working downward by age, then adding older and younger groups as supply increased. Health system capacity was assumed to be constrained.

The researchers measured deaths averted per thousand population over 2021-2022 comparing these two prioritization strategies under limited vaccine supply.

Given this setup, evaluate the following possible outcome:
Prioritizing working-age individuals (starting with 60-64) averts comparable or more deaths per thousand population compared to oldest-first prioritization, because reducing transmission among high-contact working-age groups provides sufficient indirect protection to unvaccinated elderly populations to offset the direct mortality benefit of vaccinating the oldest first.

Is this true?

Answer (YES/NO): NO